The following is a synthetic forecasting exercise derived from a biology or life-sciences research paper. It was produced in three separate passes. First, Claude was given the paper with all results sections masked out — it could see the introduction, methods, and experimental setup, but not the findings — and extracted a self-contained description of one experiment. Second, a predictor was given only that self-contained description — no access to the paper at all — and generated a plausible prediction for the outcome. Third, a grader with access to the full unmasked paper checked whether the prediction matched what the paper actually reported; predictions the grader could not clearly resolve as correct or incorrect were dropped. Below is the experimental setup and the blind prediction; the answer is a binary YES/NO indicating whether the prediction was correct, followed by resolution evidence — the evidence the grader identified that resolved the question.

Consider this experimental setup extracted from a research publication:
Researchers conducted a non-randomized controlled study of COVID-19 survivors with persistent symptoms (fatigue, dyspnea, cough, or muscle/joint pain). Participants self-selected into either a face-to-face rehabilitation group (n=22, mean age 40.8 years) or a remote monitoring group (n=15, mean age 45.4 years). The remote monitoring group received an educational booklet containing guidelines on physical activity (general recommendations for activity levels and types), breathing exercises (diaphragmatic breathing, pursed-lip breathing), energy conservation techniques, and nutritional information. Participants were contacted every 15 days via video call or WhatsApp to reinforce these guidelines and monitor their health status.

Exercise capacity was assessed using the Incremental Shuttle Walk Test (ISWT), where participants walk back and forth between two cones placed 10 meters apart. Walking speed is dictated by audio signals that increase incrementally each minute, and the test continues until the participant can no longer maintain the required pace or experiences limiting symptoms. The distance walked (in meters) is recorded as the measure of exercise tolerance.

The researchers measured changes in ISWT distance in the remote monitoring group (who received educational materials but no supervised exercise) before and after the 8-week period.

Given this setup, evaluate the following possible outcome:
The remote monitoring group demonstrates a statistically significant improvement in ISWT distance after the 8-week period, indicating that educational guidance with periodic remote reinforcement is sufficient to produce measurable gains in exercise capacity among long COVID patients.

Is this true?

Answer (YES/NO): YES